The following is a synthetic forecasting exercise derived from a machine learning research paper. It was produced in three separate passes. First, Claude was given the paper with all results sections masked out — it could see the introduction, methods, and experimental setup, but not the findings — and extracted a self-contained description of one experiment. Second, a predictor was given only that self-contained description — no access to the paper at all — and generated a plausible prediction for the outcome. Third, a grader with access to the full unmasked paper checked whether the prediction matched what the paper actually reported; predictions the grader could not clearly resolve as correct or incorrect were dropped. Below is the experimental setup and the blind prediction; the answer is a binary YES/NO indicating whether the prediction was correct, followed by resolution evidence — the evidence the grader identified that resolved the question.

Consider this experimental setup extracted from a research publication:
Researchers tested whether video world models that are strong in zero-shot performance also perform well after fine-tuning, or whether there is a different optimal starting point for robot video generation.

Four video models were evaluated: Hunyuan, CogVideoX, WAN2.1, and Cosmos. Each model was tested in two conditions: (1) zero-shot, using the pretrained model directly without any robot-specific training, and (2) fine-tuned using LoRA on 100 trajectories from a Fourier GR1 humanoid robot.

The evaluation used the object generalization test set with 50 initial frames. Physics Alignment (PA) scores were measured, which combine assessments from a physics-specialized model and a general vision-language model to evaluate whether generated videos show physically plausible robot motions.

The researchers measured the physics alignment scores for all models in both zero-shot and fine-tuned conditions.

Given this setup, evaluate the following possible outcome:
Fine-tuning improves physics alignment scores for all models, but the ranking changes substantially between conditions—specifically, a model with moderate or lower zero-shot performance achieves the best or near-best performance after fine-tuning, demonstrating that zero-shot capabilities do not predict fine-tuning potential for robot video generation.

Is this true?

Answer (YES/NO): NO